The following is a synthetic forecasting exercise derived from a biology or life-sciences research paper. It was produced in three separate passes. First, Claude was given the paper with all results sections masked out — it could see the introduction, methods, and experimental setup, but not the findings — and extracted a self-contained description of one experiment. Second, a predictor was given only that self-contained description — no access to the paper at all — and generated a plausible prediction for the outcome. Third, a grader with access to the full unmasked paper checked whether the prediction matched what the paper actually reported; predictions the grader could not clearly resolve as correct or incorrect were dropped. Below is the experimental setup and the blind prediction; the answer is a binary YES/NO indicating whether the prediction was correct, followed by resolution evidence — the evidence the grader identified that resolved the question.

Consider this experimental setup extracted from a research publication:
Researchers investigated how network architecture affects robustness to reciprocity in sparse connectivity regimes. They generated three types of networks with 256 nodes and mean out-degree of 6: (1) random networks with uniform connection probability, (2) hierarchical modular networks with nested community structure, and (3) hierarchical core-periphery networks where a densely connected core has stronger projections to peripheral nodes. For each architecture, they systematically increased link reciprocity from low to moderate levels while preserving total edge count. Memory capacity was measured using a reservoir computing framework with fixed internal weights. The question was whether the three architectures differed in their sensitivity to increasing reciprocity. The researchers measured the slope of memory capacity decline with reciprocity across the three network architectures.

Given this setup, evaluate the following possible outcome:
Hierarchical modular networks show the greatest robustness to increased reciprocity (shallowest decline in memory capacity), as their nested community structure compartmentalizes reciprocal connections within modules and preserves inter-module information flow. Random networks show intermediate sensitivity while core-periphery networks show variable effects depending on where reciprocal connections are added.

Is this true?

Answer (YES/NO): NO